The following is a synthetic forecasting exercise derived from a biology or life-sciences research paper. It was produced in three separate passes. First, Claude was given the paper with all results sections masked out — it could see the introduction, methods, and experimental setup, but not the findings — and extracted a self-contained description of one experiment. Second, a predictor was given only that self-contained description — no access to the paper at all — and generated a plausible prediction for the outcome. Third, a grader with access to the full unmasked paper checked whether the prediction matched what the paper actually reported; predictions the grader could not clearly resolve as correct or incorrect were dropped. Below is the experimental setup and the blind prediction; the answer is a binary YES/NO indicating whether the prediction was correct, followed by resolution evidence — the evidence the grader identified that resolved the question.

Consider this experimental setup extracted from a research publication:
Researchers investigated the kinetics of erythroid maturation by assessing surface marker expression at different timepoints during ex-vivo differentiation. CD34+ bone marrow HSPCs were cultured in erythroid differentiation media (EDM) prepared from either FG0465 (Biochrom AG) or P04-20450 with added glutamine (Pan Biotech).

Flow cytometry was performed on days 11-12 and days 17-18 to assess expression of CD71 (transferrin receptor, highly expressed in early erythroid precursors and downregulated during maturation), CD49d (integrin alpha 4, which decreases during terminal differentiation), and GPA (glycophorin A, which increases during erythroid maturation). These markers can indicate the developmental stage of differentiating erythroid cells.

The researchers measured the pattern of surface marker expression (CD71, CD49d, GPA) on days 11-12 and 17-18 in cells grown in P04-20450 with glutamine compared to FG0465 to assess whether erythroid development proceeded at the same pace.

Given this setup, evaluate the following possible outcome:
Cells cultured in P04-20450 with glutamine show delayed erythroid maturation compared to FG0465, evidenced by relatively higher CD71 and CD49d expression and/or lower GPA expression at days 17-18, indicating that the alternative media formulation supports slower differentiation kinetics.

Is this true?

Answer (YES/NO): YES